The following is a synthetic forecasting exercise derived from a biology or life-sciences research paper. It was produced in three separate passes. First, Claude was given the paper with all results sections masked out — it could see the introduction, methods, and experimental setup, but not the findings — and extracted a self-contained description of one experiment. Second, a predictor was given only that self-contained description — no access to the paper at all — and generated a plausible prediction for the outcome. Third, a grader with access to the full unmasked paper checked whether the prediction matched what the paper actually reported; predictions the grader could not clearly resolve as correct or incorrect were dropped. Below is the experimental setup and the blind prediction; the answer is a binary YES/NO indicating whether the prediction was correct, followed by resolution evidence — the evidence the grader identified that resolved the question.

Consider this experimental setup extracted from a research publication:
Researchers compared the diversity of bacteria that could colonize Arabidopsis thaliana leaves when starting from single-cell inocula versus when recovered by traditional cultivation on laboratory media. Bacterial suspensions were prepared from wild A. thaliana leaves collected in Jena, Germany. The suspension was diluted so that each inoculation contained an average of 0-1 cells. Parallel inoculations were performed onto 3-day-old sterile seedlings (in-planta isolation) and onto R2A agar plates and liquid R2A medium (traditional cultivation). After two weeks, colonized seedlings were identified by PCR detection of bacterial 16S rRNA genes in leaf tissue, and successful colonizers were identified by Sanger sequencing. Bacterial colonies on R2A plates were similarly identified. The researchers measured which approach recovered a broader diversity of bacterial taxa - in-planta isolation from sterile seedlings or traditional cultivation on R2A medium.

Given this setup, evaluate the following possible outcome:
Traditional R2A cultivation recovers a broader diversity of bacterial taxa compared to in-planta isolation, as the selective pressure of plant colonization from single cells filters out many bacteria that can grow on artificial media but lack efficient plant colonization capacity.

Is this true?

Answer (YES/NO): NO